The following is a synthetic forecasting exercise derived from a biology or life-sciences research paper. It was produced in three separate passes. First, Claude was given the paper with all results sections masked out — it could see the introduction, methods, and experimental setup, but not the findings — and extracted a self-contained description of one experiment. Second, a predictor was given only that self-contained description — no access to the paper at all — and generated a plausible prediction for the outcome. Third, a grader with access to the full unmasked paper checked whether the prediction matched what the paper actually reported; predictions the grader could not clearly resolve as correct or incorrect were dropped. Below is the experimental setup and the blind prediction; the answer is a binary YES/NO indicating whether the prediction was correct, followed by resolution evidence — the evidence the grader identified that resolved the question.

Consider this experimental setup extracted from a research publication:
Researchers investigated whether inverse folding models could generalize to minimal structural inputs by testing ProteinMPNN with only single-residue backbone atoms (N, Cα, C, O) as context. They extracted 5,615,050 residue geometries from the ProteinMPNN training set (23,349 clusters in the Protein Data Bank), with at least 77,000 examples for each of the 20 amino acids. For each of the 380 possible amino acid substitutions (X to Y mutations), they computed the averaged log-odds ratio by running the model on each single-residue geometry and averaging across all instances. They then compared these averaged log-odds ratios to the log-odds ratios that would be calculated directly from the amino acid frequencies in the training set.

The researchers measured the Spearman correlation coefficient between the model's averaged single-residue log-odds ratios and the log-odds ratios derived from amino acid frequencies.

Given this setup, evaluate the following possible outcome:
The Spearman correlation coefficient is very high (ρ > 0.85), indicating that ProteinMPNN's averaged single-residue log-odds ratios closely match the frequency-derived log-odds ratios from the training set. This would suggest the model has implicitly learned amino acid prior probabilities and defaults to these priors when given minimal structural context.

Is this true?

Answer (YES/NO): NO